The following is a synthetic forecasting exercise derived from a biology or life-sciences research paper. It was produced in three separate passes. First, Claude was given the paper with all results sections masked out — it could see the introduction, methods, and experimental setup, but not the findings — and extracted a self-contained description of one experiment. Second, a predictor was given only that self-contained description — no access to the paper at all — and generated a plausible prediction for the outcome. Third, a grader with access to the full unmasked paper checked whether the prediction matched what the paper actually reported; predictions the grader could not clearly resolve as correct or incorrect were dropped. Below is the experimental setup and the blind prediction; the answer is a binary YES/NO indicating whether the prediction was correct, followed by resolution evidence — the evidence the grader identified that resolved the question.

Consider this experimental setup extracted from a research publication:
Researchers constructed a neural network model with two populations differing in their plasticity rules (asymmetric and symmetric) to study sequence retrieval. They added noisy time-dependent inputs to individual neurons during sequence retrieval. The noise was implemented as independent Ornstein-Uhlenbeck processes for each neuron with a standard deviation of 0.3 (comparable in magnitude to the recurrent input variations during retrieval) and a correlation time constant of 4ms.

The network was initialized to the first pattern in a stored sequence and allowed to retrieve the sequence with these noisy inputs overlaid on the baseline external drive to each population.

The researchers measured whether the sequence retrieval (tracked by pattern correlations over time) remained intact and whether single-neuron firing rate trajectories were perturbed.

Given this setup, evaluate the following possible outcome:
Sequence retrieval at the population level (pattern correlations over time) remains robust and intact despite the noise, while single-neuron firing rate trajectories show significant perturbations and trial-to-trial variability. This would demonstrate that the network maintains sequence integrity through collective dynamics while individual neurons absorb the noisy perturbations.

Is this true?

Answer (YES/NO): YES